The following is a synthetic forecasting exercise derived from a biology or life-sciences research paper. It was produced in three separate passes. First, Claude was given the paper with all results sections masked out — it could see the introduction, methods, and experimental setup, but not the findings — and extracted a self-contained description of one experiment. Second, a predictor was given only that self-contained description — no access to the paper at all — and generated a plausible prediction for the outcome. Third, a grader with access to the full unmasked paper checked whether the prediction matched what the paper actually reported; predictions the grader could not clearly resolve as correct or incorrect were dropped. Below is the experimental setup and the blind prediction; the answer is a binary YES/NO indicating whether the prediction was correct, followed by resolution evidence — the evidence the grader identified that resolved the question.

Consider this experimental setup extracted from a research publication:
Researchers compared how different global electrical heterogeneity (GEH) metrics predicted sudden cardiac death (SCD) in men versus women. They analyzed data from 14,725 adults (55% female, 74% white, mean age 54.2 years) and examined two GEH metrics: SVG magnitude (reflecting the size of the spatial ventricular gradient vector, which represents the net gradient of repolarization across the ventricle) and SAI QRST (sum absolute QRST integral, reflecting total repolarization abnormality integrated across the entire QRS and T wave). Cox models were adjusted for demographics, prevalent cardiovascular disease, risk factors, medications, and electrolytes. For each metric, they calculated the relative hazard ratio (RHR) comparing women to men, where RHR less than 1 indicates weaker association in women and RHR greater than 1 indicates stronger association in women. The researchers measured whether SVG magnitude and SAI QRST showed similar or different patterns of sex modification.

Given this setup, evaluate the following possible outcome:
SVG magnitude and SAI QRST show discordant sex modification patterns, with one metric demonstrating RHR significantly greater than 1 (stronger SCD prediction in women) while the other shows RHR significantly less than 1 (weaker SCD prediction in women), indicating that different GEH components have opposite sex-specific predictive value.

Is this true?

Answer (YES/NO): NO